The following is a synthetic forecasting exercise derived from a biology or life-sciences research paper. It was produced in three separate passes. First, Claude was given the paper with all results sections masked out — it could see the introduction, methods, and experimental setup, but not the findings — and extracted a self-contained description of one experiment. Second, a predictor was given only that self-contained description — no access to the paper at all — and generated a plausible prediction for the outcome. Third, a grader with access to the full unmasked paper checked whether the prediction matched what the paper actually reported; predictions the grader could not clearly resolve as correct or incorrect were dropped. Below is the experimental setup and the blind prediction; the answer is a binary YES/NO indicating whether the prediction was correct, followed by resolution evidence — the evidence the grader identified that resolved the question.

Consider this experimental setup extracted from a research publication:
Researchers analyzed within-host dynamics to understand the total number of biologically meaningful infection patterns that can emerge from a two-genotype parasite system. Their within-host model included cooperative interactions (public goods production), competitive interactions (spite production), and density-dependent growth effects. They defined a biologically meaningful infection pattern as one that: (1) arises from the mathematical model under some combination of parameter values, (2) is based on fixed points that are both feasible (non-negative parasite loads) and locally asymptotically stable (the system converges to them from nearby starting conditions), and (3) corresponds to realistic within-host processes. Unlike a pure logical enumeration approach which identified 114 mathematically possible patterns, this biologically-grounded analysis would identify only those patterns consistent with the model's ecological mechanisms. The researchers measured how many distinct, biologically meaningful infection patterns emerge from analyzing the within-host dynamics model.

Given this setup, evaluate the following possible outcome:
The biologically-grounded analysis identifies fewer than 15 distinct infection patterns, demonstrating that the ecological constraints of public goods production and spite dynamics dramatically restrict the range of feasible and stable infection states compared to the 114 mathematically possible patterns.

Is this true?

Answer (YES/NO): YES